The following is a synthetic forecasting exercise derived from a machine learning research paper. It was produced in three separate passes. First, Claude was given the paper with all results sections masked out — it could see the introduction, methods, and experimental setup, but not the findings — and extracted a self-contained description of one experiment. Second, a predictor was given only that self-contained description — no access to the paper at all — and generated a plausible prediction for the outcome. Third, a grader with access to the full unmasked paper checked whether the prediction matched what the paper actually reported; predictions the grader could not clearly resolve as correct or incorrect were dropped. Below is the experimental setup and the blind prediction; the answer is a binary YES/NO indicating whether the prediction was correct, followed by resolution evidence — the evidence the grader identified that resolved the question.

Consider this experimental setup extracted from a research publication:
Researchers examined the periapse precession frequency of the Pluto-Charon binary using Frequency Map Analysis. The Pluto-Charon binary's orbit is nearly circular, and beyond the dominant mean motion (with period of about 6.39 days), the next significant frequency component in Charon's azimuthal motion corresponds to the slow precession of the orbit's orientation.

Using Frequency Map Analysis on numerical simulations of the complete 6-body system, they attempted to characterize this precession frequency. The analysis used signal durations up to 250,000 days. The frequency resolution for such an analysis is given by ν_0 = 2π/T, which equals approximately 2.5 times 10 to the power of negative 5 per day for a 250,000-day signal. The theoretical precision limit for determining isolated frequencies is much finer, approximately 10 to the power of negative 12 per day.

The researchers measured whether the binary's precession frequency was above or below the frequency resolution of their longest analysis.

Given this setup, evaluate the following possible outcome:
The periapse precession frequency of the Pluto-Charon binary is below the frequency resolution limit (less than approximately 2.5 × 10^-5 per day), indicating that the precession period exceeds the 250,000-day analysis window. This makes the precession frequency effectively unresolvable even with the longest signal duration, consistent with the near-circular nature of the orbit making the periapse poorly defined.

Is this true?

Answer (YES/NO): YES